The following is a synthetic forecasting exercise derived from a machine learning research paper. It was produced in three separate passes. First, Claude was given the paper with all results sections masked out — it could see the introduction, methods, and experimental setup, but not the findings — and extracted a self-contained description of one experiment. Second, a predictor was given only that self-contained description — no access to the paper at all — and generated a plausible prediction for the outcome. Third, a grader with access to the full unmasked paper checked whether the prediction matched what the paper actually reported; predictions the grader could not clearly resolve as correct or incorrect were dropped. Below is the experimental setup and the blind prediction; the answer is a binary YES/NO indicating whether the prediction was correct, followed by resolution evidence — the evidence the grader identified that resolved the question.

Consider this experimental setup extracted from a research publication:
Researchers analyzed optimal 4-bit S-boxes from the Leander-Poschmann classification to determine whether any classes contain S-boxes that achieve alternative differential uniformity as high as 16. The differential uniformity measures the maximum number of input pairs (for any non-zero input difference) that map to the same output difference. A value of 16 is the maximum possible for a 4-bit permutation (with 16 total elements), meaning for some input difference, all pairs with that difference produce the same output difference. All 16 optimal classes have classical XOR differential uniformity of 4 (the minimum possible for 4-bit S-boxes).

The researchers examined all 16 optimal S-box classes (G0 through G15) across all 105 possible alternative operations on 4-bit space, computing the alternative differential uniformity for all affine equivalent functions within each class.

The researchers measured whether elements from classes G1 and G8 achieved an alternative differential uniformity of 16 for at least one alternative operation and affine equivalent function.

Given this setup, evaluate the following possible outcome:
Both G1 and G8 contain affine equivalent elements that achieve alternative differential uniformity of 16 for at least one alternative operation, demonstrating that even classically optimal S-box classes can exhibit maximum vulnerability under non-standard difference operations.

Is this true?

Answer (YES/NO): YES